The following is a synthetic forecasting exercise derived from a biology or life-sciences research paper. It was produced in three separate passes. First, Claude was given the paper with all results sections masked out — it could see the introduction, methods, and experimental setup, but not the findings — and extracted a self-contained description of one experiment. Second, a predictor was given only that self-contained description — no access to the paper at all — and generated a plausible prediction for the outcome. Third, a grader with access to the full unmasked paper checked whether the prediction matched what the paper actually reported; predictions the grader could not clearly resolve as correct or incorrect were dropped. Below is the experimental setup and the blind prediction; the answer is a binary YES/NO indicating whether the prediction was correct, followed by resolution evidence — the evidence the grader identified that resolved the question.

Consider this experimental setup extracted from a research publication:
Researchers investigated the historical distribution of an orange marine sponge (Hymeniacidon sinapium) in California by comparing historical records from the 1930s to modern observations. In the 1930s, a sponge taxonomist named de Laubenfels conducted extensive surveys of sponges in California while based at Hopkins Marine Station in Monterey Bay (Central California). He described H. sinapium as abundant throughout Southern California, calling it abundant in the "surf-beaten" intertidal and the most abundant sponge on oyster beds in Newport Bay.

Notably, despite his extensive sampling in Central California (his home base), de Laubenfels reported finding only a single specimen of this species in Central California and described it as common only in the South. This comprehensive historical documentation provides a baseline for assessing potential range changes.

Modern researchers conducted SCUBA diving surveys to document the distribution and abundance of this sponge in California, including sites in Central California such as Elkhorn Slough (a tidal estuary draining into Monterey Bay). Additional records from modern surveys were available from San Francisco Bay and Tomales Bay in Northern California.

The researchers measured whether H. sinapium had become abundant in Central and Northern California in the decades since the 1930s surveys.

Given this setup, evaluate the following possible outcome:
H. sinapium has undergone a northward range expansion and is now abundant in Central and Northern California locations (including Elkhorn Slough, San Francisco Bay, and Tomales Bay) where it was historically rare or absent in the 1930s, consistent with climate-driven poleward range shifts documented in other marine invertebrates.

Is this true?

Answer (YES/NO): NO